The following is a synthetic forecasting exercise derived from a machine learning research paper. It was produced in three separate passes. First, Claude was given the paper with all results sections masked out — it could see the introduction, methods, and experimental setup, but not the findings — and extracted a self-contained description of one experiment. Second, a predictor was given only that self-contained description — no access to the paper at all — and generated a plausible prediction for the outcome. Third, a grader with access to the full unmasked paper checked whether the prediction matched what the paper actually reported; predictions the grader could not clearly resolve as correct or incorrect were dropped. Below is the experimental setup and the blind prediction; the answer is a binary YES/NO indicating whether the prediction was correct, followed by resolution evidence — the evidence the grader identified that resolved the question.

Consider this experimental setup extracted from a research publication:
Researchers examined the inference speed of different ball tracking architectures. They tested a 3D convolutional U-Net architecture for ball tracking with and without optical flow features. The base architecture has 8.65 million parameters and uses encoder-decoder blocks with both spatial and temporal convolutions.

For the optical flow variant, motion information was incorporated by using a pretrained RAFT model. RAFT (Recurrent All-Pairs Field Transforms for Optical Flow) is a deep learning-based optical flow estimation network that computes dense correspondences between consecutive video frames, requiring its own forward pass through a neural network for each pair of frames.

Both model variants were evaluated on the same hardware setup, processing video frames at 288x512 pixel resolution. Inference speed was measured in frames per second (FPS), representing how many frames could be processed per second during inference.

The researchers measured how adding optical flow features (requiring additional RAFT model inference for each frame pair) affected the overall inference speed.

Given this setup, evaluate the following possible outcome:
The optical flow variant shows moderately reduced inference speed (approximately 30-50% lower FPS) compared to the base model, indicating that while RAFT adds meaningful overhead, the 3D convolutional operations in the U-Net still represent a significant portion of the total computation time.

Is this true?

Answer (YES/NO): NO